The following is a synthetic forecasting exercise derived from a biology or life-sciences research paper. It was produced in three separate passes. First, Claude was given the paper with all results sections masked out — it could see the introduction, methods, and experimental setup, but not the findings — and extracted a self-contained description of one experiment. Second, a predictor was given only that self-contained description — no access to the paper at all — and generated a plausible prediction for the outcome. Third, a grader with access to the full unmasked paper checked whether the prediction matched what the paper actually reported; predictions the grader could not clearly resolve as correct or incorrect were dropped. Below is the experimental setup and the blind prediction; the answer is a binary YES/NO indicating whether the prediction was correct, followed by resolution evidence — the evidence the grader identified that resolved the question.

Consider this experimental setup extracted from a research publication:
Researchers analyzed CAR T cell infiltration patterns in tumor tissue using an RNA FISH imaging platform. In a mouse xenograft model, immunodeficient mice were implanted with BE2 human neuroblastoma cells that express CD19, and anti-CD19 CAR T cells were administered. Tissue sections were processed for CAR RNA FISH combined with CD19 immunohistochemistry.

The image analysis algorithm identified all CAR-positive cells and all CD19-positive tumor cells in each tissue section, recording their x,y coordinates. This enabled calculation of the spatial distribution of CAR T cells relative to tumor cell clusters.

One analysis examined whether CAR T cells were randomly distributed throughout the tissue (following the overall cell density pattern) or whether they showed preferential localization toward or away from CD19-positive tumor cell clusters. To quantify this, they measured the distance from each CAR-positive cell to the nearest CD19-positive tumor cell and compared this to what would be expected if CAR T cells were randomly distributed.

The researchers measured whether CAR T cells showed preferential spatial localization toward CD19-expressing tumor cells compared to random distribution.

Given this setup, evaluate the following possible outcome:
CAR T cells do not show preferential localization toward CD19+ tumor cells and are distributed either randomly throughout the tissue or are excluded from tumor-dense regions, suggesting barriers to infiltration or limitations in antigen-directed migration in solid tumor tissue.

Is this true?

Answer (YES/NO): YES